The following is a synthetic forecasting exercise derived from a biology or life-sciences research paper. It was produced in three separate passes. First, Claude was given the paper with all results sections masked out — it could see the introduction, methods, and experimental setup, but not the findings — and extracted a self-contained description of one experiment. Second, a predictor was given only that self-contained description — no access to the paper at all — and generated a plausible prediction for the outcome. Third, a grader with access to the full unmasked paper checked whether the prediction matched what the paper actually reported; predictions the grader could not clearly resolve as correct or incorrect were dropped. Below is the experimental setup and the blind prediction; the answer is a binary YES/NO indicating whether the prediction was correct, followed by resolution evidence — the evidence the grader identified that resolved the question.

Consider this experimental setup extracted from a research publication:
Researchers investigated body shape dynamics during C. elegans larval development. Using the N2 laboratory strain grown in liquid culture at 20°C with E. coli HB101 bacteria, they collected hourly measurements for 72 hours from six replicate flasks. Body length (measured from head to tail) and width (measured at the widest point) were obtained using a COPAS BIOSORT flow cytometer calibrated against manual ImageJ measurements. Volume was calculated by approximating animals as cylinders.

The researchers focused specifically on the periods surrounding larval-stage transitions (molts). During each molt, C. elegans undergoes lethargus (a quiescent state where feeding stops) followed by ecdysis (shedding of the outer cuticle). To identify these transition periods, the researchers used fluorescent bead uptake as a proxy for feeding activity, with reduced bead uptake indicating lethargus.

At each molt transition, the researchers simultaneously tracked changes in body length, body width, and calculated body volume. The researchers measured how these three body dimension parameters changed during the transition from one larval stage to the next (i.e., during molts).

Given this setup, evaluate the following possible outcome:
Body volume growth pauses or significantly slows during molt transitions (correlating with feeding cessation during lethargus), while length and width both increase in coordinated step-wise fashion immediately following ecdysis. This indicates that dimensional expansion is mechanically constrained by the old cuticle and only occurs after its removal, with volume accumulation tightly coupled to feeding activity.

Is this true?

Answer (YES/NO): NO